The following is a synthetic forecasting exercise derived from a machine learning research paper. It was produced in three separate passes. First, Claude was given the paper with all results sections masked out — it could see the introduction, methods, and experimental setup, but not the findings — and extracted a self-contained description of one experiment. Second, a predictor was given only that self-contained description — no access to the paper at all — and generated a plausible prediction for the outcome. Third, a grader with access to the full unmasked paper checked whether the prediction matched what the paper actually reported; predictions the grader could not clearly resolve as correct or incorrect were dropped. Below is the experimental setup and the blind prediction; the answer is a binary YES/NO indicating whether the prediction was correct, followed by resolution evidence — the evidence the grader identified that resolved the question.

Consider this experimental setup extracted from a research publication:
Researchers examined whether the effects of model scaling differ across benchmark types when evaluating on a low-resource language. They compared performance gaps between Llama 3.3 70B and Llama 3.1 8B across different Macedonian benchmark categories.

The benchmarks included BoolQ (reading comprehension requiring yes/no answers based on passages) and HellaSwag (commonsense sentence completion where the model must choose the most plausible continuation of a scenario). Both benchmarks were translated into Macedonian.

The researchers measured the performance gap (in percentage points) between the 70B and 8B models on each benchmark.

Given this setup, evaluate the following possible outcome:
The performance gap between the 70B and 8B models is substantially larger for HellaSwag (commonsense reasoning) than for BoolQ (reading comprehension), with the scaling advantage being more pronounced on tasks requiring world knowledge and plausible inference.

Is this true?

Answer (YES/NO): NO